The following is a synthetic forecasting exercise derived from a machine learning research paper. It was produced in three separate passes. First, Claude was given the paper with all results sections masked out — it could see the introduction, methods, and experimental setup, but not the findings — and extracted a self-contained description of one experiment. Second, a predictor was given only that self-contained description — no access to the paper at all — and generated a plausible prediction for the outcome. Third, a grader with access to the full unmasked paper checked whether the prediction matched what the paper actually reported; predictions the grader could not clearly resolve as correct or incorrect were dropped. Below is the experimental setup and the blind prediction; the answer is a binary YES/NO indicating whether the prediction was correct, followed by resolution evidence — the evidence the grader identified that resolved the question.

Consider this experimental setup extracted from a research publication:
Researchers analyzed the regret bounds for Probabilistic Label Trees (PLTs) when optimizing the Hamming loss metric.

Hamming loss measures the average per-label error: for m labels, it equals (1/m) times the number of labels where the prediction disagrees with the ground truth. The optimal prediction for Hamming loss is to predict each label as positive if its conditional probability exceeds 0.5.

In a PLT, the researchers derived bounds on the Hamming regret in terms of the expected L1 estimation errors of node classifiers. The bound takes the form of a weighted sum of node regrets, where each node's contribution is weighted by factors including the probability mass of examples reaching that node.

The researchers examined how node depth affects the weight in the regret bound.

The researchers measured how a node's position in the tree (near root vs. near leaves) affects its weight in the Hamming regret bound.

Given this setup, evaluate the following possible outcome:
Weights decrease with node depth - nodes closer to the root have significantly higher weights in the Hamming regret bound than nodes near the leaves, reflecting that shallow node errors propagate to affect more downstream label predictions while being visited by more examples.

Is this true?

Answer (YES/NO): YES